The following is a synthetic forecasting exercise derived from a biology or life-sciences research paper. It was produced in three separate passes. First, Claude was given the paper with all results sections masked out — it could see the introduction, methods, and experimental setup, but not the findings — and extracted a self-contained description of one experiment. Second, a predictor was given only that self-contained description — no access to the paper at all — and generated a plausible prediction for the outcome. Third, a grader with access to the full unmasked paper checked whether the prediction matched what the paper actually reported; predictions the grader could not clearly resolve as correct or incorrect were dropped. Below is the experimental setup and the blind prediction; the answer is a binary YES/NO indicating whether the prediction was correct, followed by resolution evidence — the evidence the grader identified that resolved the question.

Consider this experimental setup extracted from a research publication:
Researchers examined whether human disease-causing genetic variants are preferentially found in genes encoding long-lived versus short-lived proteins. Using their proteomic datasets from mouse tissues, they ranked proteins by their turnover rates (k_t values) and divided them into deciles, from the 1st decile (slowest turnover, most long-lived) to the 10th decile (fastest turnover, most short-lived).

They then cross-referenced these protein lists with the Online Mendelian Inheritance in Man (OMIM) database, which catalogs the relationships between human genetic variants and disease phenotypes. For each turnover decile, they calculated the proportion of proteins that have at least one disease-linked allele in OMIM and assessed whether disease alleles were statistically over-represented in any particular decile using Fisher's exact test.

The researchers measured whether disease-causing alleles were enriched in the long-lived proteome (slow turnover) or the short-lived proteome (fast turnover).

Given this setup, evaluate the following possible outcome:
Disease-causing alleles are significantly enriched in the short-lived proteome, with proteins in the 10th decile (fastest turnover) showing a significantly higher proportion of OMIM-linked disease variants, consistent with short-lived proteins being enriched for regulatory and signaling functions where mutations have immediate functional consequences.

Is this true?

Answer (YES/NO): NO